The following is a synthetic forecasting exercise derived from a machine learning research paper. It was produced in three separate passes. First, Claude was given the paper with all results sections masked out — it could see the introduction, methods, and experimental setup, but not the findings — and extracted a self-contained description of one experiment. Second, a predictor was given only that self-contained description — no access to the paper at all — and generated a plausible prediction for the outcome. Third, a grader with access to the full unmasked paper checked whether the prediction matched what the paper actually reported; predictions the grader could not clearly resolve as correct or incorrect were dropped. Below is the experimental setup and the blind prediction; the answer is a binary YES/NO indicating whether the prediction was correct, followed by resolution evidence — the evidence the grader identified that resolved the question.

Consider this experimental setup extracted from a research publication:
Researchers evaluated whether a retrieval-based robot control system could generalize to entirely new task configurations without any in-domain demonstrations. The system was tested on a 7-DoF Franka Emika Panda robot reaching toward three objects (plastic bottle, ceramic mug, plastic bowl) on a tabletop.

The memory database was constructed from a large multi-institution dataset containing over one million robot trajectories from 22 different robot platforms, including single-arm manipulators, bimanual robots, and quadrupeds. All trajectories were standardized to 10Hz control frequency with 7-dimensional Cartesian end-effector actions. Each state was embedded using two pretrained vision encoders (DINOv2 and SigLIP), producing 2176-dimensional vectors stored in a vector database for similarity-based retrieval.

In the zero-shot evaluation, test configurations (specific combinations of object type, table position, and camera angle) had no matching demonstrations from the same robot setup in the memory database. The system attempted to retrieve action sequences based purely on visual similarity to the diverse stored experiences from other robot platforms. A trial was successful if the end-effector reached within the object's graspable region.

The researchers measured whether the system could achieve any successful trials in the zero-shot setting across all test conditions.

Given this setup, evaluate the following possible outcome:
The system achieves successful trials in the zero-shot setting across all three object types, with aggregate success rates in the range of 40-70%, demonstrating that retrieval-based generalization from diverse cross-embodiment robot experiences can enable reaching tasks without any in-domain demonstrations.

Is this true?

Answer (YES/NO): NO